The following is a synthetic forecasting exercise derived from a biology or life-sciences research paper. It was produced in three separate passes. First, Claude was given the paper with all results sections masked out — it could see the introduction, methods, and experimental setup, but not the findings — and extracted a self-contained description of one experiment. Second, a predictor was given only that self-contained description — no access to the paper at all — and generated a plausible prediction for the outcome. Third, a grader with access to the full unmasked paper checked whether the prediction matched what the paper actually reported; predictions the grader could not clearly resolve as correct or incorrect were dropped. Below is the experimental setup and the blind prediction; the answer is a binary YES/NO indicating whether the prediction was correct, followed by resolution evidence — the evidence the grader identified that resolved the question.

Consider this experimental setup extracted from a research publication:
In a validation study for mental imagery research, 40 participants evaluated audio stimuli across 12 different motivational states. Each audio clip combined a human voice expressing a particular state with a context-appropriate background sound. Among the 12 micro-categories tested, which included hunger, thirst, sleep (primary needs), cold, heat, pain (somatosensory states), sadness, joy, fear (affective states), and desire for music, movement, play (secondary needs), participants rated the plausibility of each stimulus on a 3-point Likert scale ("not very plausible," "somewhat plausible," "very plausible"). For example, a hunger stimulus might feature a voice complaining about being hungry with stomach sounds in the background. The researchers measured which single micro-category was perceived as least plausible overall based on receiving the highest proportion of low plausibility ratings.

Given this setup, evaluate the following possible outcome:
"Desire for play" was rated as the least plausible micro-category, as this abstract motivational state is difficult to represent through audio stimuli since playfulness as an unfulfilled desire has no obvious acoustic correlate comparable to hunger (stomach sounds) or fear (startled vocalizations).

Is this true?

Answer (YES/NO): NO